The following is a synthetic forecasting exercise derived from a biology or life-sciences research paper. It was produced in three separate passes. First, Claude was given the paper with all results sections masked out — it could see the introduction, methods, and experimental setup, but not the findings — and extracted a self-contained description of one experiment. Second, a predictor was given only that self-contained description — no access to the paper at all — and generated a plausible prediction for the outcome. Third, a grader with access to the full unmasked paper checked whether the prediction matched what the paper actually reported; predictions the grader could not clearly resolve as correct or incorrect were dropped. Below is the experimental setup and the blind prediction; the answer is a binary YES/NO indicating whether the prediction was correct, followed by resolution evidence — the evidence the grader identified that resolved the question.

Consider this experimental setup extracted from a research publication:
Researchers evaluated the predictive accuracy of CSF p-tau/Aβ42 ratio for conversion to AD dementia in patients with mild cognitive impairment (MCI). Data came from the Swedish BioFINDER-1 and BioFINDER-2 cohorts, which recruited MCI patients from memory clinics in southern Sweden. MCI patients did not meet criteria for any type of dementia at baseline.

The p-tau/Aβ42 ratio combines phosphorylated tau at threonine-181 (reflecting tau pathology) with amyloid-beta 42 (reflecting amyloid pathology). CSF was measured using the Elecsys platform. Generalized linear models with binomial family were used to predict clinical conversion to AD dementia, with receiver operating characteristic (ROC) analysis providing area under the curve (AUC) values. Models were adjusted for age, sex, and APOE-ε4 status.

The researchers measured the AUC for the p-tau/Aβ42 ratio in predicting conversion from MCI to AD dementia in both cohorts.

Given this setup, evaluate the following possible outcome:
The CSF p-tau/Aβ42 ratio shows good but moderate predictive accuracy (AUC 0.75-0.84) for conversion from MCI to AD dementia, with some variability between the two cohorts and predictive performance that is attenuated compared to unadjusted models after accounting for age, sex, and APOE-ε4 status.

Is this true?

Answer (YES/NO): NO